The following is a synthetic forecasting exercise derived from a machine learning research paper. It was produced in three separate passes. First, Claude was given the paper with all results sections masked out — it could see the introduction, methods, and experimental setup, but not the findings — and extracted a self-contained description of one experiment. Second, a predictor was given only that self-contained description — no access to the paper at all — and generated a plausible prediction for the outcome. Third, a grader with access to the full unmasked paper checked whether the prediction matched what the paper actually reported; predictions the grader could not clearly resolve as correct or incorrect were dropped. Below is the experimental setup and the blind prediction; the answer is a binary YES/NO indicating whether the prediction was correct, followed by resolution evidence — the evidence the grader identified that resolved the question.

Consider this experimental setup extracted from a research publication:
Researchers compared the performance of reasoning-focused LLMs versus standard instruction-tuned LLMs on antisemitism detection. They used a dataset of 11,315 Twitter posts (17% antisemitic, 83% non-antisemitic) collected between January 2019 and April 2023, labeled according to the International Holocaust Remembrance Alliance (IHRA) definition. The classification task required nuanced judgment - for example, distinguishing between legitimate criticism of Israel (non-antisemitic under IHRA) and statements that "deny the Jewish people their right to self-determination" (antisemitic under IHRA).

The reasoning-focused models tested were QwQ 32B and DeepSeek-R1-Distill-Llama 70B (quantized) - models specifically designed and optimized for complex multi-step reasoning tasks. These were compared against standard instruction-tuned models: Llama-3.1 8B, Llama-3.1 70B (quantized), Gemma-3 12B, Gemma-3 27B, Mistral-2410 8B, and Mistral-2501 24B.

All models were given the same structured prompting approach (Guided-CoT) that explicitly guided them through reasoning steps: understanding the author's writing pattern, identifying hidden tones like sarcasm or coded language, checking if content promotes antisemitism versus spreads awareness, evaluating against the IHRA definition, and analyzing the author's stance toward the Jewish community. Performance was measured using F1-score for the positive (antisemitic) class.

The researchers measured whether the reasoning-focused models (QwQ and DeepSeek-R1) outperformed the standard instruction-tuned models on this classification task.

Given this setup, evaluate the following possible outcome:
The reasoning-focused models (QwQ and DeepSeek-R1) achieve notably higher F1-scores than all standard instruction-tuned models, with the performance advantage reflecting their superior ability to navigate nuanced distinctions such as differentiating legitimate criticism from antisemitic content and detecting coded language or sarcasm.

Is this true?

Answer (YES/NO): NO